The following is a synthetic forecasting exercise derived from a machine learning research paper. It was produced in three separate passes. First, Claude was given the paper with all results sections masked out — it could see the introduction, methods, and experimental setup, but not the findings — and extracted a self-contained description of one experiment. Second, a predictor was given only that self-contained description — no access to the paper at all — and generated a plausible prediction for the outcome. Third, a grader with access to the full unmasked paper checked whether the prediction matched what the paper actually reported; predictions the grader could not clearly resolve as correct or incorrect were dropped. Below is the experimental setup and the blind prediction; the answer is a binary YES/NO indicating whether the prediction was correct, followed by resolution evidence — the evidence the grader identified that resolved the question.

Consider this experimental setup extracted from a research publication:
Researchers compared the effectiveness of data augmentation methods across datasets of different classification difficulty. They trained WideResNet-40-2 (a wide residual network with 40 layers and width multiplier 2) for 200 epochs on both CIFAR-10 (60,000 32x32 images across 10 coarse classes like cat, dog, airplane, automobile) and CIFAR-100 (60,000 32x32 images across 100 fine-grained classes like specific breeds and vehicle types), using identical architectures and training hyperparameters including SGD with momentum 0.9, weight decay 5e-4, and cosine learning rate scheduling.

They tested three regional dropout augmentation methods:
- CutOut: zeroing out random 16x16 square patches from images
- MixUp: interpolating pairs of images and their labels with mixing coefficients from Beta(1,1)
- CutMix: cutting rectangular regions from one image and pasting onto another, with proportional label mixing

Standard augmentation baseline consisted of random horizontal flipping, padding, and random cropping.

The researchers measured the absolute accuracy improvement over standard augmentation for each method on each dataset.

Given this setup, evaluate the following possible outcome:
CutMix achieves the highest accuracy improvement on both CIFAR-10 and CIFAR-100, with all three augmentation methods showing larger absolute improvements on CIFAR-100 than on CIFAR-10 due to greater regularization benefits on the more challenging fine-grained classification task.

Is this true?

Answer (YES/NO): NO